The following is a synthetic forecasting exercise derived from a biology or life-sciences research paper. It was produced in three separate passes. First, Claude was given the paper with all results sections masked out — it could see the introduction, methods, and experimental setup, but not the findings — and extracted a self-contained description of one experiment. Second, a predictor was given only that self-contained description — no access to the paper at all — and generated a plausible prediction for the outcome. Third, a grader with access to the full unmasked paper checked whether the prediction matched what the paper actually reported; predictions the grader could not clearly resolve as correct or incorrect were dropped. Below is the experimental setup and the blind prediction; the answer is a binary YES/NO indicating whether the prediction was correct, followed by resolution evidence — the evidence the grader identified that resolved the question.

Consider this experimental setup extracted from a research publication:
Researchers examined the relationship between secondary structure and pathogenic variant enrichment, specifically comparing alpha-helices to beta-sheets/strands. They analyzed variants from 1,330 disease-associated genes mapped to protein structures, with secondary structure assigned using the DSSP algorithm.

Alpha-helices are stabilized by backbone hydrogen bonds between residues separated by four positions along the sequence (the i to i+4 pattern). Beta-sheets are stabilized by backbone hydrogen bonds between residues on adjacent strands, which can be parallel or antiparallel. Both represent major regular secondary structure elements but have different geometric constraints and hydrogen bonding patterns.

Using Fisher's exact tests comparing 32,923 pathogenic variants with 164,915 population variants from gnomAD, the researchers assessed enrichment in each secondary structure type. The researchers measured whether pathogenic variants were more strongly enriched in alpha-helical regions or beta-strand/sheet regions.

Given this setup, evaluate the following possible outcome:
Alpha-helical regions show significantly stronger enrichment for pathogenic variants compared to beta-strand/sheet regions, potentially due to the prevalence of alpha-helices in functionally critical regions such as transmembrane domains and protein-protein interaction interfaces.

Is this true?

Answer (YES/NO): NO